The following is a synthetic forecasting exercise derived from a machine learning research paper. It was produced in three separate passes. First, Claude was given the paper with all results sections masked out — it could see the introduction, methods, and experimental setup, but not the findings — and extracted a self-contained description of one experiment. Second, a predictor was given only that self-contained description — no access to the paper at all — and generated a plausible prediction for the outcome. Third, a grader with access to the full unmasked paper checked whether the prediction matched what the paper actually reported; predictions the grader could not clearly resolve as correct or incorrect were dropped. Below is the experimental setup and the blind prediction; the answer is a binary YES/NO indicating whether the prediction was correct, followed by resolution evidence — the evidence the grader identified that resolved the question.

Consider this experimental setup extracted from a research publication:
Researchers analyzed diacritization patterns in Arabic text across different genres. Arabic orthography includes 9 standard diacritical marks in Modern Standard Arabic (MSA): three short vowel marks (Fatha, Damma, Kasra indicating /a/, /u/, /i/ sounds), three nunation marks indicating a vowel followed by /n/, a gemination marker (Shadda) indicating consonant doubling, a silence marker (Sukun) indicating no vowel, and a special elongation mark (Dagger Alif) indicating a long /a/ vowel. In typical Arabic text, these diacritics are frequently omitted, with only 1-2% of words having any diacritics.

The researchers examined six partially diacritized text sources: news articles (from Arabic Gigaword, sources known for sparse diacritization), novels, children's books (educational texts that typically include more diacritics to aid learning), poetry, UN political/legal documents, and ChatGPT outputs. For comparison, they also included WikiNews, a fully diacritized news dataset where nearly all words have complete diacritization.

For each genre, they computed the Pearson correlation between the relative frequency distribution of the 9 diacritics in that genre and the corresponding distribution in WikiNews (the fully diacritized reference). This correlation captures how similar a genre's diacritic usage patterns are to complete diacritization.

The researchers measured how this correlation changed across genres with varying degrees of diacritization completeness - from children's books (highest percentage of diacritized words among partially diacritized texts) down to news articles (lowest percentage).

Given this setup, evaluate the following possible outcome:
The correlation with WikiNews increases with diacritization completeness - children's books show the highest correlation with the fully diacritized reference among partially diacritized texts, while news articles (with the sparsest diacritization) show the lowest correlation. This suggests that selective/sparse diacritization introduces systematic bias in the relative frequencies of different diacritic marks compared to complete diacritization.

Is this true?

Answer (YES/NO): YES